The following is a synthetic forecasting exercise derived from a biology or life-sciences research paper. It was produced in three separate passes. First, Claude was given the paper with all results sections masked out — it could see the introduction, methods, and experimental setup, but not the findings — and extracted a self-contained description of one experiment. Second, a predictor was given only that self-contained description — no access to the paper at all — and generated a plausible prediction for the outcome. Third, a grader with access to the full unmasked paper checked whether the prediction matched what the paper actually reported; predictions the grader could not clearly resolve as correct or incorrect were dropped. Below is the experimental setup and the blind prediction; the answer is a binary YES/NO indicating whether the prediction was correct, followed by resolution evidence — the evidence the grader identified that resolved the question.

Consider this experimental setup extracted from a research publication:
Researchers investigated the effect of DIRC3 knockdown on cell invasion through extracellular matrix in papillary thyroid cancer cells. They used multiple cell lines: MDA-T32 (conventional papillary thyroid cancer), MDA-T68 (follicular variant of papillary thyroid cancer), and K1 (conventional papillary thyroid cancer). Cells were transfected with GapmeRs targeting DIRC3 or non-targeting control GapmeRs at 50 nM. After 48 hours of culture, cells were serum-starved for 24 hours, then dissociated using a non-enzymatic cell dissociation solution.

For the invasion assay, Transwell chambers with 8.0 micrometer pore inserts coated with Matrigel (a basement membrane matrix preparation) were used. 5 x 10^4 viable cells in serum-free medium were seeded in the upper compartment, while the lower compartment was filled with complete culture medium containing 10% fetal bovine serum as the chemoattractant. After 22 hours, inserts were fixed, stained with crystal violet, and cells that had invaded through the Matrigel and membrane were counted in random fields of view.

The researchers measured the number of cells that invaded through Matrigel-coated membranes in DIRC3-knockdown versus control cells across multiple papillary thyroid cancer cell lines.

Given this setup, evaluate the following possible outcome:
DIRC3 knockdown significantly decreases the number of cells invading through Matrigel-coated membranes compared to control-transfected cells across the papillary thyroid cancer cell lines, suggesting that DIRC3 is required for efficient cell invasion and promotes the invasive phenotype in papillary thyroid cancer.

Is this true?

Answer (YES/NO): NO